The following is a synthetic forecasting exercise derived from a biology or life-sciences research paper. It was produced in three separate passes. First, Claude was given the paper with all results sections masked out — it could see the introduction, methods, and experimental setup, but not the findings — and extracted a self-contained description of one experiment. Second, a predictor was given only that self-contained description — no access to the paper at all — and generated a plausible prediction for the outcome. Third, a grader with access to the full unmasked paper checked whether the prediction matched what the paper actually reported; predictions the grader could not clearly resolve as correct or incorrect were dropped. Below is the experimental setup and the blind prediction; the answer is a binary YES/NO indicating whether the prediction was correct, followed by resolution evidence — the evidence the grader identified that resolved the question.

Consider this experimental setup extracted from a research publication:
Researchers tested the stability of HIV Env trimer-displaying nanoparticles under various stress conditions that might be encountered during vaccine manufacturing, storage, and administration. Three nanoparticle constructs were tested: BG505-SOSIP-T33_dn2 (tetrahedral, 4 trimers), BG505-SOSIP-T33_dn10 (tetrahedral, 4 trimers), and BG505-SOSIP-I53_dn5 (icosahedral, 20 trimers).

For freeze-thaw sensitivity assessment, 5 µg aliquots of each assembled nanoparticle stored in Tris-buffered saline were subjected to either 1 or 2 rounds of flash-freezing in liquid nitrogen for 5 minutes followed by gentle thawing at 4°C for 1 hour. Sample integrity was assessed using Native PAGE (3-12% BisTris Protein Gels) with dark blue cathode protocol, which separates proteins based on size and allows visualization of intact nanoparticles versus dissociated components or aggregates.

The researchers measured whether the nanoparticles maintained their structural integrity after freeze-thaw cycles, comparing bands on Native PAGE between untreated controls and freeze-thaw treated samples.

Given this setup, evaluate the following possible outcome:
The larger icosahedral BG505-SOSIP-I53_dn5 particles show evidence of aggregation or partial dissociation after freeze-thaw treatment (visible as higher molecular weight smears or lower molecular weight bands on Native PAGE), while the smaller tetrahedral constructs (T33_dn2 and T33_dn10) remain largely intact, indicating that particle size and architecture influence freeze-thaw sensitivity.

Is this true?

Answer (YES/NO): YES